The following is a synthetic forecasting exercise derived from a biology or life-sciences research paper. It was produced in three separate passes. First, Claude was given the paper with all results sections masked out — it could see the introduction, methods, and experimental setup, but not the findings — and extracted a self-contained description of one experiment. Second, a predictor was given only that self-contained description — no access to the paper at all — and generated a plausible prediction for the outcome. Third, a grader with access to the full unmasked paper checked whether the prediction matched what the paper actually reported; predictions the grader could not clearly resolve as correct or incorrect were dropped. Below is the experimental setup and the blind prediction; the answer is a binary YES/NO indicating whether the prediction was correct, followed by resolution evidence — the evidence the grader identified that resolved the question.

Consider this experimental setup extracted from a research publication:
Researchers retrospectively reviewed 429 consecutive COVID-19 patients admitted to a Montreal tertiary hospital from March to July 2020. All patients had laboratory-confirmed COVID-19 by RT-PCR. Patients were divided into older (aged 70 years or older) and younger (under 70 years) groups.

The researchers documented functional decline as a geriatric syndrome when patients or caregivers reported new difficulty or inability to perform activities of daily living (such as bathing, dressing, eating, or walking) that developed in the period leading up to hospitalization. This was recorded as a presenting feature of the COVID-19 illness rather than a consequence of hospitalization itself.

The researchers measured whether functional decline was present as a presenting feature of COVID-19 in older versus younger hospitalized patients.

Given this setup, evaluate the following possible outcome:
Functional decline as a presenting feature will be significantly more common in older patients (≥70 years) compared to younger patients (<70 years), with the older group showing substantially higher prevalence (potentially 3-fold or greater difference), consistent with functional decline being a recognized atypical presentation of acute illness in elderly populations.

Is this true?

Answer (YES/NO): YES